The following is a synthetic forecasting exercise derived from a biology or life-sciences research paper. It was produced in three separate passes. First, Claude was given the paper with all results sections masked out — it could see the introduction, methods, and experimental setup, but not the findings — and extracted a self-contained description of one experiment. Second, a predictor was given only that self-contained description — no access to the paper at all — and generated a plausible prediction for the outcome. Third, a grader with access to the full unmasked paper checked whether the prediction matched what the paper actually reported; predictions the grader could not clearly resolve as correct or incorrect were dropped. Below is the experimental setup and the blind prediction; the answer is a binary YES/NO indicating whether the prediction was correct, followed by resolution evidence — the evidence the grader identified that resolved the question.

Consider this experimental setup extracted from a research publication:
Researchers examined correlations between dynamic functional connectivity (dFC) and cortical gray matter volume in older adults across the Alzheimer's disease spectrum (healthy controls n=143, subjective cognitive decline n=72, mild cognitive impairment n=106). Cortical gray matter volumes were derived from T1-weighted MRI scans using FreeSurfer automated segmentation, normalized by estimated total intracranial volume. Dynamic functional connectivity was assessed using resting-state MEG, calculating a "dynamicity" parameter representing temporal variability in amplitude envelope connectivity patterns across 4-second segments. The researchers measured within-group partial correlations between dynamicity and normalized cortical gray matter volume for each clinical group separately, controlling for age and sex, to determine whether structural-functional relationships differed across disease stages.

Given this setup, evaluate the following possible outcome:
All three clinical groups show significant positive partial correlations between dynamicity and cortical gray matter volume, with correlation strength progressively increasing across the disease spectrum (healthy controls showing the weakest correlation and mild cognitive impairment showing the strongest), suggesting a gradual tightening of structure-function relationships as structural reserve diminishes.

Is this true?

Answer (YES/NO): NO